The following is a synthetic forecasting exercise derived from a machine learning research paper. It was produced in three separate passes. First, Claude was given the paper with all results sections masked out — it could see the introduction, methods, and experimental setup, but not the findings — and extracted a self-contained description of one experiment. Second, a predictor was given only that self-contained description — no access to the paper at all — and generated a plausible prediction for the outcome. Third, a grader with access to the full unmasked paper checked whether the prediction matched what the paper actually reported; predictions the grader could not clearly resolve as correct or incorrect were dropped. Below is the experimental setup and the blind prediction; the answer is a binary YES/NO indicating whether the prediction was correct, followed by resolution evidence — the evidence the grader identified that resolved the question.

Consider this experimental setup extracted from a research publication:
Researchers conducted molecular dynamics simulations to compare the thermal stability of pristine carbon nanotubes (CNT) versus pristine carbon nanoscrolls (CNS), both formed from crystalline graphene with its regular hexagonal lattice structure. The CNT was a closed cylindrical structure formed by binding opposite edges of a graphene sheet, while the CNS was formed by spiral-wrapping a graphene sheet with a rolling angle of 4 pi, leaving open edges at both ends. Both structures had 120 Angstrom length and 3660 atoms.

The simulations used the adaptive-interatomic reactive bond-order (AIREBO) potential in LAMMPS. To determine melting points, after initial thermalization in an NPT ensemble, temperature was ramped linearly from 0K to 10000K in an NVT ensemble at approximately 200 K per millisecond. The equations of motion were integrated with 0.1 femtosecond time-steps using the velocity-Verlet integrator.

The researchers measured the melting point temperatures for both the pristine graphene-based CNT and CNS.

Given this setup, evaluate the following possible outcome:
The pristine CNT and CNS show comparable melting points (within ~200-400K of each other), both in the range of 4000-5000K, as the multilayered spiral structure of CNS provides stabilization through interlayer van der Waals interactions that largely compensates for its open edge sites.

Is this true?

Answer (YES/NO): NO